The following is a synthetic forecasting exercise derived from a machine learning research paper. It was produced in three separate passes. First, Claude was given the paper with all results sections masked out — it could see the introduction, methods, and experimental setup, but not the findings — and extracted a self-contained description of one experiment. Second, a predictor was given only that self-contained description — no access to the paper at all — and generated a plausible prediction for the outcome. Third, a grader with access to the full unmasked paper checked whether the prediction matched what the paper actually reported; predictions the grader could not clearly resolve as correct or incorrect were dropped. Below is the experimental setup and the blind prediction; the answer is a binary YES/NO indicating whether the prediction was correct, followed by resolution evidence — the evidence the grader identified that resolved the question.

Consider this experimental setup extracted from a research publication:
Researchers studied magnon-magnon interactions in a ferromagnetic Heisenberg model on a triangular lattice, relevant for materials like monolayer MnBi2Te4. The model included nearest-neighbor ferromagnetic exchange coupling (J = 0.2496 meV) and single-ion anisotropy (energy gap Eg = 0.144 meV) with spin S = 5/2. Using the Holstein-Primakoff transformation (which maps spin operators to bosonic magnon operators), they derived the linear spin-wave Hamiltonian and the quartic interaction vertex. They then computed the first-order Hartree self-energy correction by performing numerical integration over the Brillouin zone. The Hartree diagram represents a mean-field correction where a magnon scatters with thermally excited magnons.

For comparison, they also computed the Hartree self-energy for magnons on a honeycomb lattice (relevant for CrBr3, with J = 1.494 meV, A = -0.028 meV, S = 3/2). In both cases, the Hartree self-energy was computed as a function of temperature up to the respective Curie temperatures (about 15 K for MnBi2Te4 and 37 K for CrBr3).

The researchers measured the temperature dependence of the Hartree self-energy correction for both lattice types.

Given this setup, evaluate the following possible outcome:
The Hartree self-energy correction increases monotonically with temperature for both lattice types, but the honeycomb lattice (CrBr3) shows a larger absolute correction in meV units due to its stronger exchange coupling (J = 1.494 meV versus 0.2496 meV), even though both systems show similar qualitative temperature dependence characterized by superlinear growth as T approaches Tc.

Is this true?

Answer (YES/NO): NO